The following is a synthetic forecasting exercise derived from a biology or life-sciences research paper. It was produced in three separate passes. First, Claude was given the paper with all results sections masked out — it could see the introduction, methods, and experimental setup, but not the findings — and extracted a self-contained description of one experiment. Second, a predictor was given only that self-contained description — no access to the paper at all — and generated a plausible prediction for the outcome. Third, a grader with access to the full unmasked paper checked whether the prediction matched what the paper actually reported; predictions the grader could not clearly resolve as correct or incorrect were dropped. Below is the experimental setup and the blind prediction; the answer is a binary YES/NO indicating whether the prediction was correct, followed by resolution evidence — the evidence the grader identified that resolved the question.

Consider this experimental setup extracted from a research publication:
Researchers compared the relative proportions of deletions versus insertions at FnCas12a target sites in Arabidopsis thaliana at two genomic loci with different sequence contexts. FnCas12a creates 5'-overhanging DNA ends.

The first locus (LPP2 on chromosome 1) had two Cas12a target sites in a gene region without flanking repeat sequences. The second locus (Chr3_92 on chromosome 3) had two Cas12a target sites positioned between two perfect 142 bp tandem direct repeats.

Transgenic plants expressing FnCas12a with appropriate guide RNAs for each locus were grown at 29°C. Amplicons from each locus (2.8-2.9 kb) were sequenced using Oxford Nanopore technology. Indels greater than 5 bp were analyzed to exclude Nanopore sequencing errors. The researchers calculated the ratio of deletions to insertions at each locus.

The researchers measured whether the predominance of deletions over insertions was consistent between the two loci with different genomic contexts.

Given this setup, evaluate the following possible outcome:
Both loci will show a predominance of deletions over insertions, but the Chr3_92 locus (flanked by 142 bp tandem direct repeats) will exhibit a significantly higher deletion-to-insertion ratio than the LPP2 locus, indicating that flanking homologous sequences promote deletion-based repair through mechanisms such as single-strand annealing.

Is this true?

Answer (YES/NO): NO